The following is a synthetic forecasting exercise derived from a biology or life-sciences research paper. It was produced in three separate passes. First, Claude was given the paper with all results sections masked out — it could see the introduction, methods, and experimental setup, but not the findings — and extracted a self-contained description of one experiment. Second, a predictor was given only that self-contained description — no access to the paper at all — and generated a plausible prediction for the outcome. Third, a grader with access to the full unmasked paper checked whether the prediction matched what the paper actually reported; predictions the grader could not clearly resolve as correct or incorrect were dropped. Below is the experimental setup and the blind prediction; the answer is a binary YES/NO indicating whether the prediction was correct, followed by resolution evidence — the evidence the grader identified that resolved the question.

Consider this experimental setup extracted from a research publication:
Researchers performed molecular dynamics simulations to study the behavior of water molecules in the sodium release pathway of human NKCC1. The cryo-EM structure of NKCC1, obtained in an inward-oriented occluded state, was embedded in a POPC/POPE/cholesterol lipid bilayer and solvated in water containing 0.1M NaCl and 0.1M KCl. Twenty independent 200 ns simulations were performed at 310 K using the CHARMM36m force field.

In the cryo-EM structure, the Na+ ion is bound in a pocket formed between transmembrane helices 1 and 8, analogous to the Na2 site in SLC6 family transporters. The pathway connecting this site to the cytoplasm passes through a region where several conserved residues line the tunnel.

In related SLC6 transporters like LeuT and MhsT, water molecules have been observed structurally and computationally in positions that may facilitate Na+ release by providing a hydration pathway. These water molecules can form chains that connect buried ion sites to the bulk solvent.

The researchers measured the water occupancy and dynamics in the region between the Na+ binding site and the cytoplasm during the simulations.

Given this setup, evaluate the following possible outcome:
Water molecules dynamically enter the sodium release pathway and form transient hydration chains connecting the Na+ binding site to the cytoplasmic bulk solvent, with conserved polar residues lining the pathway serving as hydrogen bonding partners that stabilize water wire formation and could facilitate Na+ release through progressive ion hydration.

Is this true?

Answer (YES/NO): NO